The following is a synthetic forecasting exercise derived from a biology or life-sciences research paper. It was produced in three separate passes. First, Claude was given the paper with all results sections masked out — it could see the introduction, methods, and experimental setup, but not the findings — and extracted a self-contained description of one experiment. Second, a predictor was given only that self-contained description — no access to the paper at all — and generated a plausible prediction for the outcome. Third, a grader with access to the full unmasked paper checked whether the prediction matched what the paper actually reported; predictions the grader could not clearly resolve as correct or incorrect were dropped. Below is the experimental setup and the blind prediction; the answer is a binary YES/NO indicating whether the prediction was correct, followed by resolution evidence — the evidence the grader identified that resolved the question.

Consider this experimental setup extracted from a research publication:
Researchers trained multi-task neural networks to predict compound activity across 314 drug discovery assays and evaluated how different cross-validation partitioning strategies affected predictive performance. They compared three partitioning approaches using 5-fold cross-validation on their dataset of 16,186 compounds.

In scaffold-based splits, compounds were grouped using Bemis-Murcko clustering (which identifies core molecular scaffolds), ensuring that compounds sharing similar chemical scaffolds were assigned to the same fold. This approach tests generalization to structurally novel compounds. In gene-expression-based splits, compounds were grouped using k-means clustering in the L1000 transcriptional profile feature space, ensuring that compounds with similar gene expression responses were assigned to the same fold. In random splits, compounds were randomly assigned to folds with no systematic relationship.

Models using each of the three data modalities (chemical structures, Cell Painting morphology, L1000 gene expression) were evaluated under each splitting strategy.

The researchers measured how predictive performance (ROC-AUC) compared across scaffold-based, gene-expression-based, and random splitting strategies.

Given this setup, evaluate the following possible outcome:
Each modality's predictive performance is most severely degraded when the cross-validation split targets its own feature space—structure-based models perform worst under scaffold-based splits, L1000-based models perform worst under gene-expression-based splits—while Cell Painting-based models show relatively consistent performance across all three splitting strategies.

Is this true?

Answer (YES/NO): NO